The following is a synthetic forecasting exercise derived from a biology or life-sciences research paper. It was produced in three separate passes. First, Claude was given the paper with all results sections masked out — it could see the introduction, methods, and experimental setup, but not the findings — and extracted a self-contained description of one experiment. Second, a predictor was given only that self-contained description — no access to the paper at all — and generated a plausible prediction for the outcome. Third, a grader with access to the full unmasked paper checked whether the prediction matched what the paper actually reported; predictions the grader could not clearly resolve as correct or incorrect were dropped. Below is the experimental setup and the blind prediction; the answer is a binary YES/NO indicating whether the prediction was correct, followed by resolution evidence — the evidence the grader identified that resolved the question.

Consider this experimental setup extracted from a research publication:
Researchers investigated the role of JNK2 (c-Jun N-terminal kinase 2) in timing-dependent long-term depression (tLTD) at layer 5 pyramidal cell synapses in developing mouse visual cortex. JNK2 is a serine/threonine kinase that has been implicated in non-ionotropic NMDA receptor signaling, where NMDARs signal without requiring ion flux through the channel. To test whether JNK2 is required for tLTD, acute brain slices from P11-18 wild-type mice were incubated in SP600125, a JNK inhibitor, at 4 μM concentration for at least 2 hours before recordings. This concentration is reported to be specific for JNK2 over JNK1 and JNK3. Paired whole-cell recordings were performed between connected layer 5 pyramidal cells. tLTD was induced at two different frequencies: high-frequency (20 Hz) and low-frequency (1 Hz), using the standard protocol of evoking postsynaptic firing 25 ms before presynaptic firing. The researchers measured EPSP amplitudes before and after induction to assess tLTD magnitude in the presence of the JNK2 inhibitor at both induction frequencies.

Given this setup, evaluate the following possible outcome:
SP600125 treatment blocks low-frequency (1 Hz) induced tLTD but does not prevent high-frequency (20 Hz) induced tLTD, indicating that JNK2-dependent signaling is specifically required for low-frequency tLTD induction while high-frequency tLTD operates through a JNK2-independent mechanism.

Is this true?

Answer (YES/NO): NO